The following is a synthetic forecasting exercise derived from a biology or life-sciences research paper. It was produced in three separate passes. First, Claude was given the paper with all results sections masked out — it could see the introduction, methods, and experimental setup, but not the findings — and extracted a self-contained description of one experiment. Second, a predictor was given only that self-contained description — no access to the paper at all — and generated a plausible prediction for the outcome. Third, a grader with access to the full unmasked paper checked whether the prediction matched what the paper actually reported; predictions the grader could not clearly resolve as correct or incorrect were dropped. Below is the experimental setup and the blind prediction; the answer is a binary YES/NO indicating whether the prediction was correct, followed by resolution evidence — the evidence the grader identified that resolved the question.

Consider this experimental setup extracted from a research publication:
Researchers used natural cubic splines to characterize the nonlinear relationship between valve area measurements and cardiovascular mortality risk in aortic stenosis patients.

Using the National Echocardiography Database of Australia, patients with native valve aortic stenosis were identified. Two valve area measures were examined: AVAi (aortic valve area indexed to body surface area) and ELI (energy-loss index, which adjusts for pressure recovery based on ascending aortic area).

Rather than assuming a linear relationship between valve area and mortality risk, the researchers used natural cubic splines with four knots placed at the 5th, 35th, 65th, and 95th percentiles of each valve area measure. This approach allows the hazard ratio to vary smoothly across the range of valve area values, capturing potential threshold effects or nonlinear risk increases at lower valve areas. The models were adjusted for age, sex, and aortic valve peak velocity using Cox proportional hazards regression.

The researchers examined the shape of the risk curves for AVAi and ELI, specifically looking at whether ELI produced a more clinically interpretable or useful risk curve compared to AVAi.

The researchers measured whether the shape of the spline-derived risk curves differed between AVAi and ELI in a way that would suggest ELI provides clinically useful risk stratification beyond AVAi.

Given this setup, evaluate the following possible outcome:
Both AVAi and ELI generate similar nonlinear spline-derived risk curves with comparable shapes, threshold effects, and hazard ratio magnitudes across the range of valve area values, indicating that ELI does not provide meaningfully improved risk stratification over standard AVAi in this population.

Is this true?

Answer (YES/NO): YES